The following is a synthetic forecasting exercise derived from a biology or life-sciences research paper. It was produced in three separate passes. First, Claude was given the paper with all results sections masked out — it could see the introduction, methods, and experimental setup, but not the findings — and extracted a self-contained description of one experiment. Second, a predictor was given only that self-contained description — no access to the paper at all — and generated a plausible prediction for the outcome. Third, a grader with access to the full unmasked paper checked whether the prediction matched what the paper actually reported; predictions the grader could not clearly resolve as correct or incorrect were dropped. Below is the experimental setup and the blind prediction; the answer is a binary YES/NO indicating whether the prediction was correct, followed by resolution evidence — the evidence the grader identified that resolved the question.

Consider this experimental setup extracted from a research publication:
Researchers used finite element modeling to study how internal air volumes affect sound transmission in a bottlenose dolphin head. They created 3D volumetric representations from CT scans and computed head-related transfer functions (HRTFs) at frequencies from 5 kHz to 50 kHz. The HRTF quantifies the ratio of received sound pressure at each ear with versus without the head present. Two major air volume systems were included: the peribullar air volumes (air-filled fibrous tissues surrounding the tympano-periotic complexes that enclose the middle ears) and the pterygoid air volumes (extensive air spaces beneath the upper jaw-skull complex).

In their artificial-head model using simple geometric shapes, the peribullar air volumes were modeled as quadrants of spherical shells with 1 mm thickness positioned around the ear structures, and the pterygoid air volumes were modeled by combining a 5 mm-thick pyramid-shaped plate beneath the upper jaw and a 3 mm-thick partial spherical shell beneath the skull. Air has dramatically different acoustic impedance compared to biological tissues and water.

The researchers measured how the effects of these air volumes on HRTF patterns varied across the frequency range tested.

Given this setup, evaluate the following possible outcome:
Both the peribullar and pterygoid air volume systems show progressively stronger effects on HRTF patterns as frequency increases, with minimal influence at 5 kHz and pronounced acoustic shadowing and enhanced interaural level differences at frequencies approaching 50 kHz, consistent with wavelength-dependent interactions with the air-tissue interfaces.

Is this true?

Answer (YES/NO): NO